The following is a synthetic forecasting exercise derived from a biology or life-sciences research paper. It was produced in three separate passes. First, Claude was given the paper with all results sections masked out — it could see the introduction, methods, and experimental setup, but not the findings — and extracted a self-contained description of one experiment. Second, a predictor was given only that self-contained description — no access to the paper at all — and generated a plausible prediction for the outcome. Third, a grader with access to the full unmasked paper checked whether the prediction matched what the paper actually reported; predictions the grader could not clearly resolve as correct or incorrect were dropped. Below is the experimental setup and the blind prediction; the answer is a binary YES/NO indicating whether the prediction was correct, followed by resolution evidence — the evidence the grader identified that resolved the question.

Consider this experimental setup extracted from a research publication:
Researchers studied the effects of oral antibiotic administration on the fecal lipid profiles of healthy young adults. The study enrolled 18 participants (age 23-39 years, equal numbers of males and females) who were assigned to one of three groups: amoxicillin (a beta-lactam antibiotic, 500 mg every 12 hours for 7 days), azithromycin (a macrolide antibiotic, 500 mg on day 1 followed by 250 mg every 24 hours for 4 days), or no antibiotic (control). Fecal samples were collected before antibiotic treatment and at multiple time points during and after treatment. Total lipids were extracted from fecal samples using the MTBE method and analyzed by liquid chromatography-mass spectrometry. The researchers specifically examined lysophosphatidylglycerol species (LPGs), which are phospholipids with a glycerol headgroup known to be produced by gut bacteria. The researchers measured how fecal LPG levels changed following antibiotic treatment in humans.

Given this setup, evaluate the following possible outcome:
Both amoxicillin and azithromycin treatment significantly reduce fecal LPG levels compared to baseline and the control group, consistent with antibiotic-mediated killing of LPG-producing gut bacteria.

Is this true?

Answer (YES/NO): NO